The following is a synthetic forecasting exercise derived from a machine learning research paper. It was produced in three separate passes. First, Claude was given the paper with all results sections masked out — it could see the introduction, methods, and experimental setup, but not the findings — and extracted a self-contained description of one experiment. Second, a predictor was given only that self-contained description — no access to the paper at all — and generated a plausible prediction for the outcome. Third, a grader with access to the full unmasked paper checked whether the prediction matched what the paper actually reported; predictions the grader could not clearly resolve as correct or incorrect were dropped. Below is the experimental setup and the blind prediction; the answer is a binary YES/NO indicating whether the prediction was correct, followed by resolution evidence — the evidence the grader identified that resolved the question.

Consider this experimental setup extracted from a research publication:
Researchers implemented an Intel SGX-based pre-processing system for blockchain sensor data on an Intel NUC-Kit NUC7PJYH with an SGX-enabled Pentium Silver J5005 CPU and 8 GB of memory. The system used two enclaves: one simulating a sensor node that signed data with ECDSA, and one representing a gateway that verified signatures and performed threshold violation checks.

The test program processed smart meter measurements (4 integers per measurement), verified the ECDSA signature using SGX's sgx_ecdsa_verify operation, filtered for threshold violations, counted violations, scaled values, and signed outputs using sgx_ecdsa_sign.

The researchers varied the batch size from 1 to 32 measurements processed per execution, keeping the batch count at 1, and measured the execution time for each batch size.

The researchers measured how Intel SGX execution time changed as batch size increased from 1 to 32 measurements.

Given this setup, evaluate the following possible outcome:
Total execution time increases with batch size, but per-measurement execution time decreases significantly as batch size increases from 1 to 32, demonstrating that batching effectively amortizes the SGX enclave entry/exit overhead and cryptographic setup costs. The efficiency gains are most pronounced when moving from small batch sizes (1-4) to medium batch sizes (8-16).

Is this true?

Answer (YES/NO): NO